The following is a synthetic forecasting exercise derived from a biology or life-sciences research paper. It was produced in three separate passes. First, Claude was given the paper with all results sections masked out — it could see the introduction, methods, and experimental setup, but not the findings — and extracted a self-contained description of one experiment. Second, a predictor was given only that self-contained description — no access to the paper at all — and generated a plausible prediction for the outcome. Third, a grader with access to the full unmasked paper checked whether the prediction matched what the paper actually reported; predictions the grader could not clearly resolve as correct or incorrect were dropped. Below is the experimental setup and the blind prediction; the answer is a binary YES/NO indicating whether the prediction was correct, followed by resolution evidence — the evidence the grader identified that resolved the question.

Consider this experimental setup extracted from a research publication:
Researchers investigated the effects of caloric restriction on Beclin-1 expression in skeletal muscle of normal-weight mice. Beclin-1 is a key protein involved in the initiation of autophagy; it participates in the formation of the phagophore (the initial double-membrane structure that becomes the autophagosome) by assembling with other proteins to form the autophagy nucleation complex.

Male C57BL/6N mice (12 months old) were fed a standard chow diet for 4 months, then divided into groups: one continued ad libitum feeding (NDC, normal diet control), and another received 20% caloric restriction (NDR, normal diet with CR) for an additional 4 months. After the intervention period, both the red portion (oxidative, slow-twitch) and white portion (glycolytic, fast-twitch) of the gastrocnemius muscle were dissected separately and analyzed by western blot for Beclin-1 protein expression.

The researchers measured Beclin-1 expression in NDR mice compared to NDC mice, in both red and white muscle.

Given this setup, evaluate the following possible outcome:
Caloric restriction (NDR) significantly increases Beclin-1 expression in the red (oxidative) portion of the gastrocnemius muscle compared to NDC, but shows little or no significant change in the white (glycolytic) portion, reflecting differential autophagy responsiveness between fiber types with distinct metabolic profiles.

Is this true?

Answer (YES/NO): NO